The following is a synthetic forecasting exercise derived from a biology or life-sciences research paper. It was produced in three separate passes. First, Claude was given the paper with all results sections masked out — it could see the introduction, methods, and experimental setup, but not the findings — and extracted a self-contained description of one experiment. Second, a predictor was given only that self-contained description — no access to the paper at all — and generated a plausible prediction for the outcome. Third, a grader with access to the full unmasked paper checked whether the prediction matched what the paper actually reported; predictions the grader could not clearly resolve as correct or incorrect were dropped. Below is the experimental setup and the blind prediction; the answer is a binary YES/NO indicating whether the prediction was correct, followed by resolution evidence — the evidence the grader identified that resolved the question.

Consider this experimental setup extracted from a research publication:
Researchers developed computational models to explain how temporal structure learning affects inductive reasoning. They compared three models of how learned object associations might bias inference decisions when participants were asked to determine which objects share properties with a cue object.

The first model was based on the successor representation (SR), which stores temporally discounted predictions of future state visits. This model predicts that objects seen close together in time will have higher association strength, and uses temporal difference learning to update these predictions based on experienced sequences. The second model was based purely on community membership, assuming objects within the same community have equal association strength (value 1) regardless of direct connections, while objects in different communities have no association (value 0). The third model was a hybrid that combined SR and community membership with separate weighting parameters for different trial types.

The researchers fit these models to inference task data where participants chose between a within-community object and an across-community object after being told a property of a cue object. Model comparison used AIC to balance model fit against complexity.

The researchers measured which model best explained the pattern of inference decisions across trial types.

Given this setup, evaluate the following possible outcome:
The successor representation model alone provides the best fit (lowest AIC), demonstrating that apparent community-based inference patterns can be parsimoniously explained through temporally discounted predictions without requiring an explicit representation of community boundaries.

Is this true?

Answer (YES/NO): NO